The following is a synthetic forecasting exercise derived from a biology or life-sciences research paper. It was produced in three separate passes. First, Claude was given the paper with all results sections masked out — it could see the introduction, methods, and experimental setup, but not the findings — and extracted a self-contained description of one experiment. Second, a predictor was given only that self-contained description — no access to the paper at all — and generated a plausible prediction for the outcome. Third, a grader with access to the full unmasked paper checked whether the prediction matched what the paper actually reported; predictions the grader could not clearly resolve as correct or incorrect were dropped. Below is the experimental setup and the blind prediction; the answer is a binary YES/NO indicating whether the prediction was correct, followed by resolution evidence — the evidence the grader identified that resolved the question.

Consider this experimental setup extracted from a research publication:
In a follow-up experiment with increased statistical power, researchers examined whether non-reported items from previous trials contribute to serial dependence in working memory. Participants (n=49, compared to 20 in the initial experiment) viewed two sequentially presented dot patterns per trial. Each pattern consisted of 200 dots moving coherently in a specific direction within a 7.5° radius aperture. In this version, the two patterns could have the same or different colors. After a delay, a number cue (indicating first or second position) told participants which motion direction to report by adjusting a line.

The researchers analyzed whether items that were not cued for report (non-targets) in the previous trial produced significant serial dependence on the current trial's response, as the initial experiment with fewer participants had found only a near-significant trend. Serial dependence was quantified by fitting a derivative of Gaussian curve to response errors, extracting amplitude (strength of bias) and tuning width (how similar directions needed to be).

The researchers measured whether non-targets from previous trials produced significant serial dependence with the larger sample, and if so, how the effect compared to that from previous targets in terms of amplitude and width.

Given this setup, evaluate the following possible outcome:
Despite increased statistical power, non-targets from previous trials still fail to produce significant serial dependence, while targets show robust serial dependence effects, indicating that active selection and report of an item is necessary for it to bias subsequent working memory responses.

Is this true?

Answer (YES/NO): NO